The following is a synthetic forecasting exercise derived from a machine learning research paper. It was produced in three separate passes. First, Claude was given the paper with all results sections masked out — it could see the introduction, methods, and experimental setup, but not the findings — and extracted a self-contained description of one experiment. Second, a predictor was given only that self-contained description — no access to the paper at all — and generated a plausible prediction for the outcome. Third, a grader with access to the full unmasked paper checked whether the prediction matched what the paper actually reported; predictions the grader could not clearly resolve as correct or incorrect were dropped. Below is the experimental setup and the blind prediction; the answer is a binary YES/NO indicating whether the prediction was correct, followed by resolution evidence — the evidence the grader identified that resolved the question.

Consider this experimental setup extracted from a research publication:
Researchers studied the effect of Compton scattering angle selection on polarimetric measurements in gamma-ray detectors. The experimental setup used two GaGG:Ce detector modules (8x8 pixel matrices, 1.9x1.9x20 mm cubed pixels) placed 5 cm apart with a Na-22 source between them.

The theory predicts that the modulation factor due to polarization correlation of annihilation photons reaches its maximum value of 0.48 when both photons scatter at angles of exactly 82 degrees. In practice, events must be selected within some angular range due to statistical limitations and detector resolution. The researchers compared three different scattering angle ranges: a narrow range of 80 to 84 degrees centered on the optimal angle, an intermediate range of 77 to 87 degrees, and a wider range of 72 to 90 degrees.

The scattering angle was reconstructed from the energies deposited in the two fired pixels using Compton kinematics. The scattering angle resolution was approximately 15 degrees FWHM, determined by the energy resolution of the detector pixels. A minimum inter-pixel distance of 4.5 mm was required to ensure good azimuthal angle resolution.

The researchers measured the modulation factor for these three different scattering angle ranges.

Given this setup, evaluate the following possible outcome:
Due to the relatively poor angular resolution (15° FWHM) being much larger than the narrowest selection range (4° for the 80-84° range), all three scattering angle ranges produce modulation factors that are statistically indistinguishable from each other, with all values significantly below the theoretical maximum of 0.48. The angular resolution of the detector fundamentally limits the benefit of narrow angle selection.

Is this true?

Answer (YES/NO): NO